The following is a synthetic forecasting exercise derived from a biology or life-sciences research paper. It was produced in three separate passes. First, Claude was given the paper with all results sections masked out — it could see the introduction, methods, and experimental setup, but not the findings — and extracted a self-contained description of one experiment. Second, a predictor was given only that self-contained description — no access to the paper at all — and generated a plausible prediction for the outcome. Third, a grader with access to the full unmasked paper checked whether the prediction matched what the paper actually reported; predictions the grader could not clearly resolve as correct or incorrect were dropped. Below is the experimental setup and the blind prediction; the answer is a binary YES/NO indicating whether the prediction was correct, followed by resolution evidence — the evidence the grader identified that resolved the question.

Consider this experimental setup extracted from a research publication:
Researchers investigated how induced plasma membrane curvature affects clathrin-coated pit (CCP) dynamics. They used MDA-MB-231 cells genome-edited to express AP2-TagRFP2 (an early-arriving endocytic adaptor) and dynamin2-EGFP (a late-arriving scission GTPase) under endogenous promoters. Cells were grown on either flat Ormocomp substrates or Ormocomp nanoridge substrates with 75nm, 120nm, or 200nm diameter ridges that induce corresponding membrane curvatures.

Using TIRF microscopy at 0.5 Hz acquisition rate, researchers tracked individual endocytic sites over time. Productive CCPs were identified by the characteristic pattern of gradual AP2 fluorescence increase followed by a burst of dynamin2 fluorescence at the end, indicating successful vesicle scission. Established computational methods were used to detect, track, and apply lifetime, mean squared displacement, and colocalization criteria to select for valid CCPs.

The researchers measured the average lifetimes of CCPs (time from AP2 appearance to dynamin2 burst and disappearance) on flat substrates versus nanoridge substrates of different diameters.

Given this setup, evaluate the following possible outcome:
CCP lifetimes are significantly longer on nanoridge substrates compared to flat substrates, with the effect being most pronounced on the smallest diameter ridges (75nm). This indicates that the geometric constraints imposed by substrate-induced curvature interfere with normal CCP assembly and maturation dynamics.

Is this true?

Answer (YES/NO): YES